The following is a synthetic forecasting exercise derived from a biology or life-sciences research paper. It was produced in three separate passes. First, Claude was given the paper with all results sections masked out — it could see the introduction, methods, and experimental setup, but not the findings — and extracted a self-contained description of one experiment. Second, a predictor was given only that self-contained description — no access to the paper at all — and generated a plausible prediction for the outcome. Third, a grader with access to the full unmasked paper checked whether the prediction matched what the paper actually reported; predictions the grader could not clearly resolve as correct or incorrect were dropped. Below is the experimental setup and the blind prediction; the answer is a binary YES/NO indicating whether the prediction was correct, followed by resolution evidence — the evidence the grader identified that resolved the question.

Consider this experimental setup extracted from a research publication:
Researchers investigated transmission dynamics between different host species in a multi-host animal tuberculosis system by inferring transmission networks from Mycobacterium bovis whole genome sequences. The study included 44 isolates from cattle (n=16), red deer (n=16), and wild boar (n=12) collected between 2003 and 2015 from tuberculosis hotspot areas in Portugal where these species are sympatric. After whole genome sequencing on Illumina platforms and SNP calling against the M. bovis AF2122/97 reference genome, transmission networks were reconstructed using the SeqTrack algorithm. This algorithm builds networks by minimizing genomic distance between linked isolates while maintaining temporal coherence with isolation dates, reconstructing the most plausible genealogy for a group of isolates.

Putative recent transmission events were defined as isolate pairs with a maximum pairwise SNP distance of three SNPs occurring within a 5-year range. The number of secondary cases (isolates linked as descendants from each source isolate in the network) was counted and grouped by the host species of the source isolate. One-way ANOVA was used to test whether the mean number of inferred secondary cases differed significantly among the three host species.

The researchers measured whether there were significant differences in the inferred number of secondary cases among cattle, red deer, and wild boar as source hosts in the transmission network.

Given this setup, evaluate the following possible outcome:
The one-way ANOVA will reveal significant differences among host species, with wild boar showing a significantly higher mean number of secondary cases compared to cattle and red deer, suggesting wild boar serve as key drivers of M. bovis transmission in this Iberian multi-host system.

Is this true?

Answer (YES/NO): NO